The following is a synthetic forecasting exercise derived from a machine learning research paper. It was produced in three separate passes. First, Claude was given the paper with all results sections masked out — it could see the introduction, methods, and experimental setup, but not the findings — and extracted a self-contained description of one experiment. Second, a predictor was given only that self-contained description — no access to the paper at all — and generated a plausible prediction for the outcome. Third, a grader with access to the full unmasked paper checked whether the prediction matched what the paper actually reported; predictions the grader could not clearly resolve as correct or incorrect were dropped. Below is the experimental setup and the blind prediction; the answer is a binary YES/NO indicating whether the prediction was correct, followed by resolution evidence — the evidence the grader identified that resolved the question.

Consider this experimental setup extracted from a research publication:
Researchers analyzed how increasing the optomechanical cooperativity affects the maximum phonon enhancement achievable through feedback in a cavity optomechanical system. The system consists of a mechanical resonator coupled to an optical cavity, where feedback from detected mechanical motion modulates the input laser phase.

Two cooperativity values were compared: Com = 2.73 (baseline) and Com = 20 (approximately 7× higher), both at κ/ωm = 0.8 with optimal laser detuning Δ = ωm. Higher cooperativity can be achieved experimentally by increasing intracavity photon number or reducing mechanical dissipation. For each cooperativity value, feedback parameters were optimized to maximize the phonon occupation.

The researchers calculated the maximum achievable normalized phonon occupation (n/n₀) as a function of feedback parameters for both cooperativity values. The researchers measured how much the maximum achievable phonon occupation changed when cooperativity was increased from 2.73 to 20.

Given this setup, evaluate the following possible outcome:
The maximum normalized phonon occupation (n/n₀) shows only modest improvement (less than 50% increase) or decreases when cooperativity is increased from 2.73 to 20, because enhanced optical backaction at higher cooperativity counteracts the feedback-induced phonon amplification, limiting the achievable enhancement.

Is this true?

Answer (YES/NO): NO